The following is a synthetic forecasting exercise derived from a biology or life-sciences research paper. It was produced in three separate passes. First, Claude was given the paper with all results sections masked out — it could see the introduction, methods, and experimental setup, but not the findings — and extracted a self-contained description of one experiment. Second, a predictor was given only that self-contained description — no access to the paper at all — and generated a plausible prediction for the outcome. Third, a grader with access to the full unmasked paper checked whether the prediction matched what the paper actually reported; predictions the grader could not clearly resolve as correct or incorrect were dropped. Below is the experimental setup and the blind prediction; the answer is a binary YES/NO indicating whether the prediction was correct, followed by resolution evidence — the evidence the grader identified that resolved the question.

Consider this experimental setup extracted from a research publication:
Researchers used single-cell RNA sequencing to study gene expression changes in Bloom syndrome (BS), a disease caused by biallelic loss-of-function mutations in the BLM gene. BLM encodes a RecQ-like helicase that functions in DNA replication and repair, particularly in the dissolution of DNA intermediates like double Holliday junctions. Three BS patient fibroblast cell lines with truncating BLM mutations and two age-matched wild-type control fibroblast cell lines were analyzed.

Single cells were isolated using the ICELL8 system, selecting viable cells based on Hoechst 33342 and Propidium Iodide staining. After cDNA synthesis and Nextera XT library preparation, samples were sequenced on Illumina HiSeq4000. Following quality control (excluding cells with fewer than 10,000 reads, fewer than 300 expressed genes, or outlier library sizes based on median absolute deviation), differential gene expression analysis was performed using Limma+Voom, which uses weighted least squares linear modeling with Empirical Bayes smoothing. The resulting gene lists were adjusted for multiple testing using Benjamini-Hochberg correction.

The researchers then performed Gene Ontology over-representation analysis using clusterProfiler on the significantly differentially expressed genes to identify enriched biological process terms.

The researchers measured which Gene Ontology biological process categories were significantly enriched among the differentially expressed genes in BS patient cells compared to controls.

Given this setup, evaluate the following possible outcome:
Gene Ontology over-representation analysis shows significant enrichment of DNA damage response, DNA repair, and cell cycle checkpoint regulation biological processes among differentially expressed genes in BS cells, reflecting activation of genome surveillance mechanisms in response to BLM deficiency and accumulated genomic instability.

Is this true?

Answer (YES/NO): NO